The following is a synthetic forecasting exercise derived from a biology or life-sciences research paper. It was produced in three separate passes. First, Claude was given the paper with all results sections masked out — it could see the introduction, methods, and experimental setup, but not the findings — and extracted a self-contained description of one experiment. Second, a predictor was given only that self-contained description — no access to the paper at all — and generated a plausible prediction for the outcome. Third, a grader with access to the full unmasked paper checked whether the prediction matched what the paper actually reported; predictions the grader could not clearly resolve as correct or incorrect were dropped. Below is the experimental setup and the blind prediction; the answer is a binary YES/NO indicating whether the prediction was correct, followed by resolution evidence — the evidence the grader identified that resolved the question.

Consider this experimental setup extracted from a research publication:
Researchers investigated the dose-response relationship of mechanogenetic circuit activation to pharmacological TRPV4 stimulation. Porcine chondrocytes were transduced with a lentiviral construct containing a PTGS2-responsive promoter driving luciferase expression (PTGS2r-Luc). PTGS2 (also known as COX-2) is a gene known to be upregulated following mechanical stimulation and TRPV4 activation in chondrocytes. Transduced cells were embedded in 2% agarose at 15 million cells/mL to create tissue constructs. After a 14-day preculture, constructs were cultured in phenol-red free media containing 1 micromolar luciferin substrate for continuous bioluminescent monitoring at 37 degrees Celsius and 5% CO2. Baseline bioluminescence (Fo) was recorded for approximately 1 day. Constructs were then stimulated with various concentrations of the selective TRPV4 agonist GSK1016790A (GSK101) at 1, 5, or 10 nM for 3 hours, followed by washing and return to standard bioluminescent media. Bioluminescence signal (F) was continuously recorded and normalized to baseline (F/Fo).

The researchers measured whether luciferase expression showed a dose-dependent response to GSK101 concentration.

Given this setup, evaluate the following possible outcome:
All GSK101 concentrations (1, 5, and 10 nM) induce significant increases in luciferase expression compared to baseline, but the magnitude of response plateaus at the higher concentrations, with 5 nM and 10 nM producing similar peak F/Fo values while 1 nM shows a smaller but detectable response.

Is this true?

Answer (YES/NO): NO